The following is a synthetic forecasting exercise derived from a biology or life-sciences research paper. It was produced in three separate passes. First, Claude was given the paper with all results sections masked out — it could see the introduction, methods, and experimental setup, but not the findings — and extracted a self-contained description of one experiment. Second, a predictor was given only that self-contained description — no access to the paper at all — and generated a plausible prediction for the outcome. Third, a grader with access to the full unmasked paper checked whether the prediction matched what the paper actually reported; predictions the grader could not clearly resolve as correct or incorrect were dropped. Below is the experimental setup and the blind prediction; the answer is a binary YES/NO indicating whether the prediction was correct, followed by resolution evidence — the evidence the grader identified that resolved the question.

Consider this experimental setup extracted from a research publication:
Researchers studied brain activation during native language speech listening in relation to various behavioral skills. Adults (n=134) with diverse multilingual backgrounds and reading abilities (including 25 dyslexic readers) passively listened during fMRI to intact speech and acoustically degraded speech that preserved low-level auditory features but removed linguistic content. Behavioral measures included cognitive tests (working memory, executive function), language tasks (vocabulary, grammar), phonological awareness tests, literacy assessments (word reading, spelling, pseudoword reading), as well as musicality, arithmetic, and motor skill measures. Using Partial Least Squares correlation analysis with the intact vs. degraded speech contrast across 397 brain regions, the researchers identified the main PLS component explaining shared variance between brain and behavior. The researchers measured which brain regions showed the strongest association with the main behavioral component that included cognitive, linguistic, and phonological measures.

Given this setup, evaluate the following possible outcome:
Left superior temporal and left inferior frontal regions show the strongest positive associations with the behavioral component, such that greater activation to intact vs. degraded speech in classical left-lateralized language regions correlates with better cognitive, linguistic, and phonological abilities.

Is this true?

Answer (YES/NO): NO